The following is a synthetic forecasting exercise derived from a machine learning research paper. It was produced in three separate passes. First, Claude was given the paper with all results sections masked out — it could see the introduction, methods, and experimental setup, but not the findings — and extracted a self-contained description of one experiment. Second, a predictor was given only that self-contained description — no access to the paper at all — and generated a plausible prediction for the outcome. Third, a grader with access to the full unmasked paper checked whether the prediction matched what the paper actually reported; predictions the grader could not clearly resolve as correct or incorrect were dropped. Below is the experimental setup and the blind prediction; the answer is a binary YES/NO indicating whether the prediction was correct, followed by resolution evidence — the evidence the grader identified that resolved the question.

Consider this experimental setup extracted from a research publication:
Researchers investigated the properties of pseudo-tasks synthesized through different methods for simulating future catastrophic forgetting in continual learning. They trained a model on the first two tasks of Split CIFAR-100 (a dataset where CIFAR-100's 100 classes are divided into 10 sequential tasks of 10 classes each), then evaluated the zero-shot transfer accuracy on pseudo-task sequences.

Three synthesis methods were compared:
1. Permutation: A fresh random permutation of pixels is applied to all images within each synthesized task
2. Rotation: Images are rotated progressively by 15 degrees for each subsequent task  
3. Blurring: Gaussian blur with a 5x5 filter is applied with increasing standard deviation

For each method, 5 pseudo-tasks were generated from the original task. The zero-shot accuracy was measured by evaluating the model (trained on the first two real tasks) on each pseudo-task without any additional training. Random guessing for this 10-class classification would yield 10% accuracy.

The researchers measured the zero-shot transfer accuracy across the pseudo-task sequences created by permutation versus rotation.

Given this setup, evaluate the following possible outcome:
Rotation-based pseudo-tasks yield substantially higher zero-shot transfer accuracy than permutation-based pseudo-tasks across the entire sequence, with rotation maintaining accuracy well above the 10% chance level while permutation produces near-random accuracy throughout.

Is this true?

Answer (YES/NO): YES